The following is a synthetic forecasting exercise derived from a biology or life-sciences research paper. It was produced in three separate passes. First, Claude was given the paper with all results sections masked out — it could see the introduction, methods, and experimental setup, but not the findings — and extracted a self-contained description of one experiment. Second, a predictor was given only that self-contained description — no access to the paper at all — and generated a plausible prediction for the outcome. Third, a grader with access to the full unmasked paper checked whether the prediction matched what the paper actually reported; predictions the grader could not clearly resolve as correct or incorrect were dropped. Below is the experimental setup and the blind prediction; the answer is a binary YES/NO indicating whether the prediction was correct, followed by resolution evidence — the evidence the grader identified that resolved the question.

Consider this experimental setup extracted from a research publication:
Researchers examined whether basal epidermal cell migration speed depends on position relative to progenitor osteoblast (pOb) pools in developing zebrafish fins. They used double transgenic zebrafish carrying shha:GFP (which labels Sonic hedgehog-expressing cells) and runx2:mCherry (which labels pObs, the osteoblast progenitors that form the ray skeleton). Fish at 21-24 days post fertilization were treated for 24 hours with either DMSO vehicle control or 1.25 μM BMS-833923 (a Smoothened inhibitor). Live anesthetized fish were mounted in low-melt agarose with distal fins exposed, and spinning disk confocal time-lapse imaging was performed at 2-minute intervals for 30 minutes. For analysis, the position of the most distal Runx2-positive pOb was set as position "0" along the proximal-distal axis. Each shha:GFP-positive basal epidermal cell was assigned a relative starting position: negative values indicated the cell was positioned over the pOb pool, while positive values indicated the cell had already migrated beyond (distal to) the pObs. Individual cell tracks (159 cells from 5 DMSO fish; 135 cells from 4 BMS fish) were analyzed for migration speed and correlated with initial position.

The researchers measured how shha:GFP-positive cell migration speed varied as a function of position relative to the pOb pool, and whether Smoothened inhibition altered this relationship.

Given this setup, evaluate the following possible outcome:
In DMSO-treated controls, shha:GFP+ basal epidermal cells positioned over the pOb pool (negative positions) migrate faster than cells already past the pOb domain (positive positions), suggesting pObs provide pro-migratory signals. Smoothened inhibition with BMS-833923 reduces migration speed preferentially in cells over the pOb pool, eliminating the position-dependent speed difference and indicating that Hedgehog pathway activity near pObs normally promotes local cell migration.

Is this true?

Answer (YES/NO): NO